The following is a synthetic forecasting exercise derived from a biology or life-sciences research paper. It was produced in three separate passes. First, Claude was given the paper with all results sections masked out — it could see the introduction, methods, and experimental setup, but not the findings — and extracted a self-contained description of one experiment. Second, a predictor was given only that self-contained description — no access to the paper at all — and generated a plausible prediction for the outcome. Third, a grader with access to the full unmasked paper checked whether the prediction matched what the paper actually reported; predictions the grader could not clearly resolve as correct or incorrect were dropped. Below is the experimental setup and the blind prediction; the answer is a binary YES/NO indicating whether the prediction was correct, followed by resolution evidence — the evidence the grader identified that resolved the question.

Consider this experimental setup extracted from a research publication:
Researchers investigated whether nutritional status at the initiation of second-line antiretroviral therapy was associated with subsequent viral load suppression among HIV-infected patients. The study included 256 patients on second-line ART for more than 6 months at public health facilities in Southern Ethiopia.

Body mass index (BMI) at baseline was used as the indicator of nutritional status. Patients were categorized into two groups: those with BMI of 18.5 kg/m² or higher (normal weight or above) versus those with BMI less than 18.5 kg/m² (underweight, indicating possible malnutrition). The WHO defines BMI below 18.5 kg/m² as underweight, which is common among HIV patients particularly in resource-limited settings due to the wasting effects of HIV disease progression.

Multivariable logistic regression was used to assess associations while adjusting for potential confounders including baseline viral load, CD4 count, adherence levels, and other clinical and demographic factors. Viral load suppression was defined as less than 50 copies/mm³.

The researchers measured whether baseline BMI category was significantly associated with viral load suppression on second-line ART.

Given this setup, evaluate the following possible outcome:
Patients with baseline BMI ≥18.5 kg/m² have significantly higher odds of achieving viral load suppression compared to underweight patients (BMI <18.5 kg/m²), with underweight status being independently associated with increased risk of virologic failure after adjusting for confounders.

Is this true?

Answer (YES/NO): YES